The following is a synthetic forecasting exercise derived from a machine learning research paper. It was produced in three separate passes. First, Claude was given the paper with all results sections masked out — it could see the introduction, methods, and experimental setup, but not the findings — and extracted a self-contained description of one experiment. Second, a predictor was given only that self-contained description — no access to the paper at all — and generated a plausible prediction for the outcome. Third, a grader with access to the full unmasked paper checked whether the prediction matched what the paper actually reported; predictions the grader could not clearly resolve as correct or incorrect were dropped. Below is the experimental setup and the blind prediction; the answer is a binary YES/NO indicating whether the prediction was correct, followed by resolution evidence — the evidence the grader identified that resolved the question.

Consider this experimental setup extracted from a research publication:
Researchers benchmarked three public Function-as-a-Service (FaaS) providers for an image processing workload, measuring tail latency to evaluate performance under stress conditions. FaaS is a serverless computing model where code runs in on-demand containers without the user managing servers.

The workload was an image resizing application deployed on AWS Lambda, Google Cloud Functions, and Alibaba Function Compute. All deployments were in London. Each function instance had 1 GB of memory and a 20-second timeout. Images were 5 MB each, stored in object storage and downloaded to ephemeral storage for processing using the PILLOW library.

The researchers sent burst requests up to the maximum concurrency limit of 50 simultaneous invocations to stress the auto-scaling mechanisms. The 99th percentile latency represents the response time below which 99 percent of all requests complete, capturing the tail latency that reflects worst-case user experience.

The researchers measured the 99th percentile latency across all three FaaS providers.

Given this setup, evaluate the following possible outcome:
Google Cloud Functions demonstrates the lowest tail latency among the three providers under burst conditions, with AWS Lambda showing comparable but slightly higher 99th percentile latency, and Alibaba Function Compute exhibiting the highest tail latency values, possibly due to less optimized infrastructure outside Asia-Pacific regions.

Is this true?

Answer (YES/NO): NO